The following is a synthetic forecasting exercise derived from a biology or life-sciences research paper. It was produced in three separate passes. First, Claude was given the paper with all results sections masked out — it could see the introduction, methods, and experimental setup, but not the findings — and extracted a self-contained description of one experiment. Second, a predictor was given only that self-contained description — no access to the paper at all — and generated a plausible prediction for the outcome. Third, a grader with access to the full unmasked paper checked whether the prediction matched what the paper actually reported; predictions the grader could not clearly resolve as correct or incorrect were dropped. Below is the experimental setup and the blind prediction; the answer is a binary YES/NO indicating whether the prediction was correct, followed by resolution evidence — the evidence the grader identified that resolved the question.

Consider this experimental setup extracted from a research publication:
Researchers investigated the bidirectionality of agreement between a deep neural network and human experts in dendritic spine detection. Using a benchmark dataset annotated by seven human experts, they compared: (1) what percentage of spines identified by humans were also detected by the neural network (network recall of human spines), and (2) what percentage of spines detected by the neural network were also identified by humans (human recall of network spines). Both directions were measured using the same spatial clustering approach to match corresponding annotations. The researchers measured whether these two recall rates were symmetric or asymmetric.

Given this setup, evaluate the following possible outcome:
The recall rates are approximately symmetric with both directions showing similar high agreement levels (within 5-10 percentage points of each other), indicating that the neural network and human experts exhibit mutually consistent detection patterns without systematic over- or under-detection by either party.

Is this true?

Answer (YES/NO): NO